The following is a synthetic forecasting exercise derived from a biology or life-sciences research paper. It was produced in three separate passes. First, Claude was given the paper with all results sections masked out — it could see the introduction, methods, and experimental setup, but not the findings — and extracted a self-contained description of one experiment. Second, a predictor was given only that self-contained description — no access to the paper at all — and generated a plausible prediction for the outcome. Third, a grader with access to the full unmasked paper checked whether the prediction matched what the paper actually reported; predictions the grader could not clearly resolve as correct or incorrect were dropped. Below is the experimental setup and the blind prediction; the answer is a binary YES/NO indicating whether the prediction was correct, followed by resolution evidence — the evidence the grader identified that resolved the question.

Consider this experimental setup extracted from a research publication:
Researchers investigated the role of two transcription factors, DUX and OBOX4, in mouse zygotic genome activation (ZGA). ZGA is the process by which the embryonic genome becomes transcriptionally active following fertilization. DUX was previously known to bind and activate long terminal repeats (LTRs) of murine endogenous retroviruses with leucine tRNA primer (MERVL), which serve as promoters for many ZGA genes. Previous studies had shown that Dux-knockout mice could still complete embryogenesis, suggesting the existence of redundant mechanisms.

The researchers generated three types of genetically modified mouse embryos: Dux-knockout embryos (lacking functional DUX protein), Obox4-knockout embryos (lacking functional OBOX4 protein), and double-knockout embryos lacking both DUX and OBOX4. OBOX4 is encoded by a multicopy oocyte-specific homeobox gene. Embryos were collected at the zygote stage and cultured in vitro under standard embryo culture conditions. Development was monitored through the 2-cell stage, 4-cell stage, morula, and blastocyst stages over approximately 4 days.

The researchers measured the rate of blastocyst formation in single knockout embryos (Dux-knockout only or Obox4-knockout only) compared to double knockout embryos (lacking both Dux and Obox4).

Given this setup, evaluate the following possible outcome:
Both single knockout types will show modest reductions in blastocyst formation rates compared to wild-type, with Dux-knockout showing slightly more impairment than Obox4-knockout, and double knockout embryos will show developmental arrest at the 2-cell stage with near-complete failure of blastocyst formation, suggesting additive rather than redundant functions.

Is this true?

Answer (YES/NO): NO